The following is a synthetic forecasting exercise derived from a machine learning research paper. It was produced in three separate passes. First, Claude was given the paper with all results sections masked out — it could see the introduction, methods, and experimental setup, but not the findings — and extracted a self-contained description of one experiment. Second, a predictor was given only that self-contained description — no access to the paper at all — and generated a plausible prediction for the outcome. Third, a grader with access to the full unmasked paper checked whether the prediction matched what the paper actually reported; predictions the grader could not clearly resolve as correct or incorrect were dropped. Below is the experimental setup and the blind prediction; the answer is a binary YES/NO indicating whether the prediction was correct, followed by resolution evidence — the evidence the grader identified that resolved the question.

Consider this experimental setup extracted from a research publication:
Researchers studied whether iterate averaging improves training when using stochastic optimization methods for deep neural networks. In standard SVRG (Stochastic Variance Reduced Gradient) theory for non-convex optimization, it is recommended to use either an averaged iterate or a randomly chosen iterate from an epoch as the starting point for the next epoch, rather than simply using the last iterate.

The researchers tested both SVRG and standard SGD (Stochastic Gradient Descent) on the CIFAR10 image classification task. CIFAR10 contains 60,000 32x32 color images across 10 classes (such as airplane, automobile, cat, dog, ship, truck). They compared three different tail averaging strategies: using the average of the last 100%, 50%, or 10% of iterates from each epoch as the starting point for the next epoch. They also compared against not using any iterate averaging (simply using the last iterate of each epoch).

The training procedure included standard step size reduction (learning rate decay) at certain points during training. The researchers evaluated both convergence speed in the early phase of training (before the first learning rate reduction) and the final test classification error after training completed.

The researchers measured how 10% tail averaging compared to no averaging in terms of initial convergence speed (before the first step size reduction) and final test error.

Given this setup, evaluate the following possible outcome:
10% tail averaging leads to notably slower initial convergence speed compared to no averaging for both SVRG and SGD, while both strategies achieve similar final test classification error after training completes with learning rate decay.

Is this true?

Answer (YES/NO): NO